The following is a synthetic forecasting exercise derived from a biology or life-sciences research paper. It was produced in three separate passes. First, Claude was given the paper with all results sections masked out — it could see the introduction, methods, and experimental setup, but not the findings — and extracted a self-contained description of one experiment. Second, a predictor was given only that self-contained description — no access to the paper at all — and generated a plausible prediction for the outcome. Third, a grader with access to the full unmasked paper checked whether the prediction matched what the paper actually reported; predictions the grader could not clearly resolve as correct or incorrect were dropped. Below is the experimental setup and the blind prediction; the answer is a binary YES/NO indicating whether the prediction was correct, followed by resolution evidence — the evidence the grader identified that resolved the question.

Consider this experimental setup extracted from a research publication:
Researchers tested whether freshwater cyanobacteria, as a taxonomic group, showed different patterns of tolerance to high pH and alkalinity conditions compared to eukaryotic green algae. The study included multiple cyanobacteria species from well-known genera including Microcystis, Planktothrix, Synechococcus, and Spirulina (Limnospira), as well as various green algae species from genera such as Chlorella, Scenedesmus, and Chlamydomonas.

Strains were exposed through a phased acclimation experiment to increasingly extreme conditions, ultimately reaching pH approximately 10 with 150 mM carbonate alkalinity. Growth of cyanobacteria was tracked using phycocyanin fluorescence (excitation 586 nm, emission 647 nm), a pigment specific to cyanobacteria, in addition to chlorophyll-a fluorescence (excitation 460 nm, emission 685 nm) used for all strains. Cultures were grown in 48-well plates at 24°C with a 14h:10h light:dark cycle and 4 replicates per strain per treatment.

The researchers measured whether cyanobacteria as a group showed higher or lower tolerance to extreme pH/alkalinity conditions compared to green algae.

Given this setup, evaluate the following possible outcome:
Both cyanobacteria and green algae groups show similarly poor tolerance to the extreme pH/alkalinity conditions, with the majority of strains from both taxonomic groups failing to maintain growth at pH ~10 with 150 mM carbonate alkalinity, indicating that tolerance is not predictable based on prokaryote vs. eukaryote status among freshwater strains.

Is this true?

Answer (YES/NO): NO